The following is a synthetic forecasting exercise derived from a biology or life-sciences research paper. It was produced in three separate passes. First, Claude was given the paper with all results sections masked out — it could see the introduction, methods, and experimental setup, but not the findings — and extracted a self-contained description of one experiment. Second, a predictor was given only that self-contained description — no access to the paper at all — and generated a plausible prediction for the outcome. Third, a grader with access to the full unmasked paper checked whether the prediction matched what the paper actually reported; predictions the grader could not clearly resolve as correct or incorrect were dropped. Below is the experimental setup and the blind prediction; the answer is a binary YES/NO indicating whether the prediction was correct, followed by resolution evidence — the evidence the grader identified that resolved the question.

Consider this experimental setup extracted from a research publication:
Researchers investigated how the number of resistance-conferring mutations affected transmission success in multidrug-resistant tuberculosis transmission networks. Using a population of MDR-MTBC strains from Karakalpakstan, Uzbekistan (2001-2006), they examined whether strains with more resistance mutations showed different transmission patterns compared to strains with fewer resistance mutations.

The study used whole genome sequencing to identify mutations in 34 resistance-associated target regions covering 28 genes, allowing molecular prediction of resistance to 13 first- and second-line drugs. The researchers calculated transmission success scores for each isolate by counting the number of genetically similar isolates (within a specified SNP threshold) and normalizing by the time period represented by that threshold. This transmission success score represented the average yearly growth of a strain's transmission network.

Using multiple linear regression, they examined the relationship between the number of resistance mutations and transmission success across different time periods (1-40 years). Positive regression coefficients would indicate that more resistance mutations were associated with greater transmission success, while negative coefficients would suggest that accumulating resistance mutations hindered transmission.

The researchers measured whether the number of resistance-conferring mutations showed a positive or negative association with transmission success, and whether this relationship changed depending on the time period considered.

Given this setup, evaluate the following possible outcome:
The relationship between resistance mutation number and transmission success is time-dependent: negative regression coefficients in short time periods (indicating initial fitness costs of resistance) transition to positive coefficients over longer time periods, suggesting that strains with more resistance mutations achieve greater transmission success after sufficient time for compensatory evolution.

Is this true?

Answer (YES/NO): NO